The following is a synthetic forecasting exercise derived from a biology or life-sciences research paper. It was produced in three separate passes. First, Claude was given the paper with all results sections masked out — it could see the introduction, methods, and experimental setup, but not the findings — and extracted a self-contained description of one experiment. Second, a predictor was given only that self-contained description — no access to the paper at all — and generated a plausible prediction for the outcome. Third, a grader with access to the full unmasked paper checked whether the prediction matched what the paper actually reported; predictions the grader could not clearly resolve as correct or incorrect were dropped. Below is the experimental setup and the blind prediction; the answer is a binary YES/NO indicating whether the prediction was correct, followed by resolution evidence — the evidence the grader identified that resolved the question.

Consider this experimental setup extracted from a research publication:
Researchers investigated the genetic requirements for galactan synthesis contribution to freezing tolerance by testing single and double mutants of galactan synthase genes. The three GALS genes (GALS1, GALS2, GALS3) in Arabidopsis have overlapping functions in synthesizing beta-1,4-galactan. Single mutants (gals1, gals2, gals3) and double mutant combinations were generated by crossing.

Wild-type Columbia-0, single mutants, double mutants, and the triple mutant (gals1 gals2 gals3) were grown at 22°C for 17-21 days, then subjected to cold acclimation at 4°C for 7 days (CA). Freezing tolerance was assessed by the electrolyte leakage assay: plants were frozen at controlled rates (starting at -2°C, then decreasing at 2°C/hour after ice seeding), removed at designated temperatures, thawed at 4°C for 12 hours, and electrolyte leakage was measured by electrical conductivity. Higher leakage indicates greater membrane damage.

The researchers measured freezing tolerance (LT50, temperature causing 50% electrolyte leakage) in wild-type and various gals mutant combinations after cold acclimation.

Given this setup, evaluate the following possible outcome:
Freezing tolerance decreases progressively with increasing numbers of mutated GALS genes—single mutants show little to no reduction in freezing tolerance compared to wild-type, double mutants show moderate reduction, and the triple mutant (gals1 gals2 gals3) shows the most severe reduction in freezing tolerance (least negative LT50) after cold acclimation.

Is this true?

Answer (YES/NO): NO